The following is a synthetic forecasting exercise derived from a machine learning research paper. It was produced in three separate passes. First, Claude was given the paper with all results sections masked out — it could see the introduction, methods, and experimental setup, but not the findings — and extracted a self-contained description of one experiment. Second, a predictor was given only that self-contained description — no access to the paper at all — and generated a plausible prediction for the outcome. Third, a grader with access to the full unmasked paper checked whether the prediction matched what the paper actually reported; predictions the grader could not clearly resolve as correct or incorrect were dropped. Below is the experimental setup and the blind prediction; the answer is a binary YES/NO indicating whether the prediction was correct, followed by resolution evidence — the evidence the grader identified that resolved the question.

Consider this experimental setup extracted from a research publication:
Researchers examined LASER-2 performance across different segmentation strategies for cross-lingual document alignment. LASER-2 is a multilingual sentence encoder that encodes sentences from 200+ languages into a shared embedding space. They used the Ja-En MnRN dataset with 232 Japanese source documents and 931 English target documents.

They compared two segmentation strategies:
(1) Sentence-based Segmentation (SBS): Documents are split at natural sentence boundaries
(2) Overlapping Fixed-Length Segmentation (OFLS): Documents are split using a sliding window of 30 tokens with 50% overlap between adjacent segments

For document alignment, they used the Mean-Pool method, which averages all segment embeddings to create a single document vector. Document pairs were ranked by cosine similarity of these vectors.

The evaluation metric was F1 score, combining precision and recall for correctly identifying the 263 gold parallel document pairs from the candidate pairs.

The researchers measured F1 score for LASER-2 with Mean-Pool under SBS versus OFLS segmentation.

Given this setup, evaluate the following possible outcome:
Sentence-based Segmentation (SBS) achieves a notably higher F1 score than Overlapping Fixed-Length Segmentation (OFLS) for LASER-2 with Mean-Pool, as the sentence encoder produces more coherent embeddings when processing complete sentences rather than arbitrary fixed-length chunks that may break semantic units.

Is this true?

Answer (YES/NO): YES